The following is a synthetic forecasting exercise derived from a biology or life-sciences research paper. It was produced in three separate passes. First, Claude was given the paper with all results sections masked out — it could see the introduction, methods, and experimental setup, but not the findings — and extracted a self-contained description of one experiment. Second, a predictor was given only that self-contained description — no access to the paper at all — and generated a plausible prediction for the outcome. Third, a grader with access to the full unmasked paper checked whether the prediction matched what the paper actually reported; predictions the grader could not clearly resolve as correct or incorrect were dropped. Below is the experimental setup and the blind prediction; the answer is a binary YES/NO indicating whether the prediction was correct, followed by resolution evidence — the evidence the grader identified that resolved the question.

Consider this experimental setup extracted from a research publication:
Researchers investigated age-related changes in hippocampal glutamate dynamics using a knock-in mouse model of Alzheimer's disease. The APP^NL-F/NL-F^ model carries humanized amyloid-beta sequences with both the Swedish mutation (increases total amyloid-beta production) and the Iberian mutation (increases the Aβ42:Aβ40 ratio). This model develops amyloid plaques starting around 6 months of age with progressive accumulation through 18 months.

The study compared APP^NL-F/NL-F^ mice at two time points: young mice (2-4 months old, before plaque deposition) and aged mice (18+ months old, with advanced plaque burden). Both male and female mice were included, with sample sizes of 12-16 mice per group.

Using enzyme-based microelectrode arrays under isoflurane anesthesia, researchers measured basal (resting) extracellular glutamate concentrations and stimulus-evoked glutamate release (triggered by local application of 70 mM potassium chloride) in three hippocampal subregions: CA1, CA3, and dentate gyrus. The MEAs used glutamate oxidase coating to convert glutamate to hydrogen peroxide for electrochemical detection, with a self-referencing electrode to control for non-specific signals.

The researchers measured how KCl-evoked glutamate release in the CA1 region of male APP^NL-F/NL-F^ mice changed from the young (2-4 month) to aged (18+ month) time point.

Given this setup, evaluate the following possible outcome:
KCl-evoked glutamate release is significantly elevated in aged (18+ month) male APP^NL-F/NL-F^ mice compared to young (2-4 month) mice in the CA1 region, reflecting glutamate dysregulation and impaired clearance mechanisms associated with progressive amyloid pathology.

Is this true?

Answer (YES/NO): NO